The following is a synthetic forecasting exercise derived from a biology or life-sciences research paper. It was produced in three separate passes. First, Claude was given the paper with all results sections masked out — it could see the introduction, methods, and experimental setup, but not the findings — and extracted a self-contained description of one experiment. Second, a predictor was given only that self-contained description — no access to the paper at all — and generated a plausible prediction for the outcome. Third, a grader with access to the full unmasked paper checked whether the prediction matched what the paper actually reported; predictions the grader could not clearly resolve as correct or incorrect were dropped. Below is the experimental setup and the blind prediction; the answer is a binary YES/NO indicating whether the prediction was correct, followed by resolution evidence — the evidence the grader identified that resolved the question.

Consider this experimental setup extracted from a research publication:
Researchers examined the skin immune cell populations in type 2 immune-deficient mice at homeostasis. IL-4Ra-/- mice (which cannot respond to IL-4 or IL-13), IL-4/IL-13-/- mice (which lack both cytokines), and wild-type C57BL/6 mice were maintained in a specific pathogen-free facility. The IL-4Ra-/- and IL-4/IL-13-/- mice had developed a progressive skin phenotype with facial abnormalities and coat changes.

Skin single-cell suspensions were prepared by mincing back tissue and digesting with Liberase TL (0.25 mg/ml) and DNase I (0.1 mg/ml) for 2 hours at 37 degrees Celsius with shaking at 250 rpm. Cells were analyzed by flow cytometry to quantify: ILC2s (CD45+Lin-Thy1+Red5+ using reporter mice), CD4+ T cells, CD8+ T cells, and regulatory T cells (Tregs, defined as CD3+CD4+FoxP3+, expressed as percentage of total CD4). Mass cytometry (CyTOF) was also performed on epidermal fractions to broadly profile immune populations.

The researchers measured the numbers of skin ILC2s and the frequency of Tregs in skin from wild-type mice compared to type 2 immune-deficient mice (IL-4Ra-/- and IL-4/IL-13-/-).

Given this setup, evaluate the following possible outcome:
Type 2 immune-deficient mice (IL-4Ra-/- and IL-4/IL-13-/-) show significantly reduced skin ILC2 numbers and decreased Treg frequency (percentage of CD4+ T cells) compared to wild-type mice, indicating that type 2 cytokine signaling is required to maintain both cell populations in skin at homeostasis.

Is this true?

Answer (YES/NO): NO